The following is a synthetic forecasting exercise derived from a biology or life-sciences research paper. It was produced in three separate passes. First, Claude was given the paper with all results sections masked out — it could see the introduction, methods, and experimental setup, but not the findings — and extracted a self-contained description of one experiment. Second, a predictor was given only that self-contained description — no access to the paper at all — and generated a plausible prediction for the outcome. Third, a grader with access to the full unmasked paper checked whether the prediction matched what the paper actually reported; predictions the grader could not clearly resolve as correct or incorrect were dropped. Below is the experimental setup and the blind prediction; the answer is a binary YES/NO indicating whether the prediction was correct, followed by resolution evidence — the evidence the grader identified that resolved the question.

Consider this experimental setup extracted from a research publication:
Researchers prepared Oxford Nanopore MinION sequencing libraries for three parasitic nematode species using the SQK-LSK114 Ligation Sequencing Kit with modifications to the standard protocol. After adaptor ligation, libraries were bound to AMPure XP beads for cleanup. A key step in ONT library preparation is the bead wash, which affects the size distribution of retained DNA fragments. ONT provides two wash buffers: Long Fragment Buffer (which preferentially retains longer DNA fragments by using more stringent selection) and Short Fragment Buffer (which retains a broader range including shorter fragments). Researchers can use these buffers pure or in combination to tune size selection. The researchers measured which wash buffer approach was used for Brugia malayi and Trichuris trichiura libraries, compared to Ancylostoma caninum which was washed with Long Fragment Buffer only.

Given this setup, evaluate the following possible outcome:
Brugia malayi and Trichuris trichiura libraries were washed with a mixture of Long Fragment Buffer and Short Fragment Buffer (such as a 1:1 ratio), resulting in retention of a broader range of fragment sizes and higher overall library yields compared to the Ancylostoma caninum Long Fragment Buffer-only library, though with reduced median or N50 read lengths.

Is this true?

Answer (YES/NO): NO